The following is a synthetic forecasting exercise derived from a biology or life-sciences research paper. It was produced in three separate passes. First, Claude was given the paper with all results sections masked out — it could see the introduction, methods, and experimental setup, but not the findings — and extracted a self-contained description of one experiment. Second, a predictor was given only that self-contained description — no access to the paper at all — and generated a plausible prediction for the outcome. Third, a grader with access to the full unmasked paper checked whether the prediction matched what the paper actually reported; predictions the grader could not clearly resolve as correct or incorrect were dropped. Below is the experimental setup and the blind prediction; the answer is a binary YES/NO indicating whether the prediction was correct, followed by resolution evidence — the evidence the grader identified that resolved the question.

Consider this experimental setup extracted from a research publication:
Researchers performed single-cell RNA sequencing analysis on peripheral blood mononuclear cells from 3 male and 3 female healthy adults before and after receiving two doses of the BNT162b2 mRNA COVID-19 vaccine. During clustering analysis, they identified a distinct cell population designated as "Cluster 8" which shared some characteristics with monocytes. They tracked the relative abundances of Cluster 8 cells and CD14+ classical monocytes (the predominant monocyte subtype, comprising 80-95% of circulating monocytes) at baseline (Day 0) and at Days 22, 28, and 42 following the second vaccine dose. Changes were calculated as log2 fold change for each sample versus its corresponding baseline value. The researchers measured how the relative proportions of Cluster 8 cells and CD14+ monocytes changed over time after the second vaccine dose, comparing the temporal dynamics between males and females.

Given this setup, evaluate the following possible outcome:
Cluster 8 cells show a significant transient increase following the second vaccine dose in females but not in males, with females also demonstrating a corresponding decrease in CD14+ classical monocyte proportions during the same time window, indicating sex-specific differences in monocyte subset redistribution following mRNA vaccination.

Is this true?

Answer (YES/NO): NO